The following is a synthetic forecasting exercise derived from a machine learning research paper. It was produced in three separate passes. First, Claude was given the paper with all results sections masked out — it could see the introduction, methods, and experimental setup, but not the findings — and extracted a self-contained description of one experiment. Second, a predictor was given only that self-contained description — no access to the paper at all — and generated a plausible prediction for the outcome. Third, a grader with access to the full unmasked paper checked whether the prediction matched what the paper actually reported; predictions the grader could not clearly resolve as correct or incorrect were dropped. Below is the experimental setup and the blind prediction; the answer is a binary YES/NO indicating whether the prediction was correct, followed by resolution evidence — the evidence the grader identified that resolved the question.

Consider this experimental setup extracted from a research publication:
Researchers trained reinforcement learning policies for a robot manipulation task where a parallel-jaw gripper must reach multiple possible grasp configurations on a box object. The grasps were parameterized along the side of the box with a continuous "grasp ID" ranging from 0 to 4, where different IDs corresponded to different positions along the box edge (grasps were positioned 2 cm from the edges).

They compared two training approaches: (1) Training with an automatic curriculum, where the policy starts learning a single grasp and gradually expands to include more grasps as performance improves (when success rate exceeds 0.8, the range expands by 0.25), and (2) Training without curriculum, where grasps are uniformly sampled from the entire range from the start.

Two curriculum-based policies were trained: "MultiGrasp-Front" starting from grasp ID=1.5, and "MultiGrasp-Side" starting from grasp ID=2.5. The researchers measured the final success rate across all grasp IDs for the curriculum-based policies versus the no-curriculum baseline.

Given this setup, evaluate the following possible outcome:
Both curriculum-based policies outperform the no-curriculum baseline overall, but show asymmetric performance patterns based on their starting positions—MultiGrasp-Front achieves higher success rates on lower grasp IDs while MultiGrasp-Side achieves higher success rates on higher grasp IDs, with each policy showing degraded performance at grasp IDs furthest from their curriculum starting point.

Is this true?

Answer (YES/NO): YES